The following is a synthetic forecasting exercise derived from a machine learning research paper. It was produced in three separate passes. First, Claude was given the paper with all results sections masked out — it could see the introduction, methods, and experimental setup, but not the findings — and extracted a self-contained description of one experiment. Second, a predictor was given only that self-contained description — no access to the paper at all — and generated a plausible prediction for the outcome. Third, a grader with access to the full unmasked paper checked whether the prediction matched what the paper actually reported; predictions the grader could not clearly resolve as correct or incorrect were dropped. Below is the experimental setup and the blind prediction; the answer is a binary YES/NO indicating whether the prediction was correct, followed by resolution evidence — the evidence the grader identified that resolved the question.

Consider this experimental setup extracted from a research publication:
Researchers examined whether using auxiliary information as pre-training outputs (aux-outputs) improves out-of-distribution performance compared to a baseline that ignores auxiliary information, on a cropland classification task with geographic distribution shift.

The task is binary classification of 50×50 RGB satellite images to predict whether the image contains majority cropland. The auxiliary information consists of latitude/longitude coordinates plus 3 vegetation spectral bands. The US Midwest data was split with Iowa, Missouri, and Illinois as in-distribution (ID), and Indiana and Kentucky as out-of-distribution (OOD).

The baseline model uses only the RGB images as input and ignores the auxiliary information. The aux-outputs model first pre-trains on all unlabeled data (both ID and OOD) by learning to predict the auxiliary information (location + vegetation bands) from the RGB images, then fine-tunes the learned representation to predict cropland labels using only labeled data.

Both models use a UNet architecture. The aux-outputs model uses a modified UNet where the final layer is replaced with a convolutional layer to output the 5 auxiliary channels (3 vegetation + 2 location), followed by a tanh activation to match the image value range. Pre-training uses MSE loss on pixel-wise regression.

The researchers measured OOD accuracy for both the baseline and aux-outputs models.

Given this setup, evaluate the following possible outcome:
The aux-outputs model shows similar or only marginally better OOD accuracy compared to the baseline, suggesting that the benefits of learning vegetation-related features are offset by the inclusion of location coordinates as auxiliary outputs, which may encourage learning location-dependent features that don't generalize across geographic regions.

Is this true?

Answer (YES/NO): YES